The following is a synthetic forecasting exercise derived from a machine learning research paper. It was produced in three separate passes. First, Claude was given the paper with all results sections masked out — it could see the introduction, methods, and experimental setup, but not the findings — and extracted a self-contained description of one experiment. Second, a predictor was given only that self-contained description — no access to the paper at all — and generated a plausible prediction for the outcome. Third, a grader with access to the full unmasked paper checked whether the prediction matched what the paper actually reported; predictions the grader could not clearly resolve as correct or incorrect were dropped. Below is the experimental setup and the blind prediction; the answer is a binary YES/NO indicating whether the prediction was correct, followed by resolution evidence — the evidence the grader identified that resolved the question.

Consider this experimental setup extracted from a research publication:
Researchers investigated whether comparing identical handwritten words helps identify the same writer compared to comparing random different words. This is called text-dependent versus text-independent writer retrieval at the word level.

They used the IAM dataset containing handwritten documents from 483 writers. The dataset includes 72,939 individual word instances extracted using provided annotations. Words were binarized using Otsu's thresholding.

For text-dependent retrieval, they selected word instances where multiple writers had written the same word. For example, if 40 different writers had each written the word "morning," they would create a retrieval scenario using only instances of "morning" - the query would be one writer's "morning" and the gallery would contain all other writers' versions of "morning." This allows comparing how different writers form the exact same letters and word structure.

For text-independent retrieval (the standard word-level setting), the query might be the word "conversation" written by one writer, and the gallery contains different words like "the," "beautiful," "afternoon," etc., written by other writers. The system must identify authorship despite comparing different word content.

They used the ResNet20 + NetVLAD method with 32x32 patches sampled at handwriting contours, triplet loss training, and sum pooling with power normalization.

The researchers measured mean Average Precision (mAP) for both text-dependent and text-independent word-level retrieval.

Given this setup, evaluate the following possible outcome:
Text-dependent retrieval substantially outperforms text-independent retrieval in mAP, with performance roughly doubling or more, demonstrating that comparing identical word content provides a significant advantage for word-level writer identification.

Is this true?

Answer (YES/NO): YES